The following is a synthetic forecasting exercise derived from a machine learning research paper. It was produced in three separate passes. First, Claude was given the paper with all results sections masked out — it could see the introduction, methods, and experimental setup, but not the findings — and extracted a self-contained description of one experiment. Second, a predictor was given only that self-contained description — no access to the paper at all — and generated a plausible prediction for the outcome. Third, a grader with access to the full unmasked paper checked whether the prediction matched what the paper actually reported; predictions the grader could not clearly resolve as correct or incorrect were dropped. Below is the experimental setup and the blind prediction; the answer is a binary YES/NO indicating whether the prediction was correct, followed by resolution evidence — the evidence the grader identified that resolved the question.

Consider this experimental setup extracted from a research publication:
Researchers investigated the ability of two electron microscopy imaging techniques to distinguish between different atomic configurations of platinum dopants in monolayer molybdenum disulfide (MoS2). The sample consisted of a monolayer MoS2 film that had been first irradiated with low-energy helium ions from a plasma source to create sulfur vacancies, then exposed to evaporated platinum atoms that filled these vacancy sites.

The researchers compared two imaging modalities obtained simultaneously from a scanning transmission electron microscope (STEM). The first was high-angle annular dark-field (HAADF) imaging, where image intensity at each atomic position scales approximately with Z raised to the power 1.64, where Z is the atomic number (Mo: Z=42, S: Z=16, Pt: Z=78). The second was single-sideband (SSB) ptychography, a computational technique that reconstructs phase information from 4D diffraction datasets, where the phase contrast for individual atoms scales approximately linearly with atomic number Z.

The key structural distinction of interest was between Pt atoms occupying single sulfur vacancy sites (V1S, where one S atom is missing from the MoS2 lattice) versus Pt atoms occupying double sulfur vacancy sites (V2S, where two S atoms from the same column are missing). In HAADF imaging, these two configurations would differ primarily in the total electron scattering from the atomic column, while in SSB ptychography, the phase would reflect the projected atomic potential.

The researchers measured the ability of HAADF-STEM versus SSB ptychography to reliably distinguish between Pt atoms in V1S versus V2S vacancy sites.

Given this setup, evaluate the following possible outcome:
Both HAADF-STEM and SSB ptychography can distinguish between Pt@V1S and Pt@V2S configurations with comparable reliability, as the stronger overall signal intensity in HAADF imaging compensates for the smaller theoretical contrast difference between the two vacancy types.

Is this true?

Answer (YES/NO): NO